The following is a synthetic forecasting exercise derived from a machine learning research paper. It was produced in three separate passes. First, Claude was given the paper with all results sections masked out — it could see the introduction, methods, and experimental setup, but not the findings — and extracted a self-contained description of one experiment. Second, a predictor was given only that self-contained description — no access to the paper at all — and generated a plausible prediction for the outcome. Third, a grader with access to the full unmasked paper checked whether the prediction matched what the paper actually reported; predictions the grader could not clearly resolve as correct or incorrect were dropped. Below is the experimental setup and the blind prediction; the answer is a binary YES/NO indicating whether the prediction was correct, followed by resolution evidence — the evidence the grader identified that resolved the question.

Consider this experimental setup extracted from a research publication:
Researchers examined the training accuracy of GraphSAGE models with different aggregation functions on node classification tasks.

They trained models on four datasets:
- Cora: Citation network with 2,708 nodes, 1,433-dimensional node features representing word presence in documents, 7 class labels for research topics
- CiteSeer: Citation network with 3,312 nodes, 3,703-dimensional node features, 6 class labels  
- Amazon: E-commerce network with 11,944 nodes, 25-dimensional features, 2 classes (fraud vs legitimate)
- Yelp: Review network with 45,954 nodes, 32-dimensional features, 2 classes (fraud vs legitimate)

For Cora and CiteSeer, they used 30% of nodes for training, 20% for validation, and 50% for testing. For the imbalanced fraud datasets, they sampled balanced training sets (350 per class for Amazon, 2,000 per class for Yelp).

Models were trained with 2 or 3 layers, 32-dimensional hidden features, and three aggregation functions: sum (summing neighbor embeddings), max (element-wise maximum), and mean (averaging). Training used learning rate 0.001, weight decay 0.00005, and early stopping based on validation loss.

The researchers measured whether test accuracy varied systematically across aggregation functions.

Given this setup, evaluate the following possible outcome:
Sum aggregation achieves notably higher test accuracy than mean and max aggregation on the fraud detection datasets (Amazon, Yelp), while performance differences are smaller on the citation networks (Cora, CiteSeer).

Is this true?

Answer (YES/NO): NO